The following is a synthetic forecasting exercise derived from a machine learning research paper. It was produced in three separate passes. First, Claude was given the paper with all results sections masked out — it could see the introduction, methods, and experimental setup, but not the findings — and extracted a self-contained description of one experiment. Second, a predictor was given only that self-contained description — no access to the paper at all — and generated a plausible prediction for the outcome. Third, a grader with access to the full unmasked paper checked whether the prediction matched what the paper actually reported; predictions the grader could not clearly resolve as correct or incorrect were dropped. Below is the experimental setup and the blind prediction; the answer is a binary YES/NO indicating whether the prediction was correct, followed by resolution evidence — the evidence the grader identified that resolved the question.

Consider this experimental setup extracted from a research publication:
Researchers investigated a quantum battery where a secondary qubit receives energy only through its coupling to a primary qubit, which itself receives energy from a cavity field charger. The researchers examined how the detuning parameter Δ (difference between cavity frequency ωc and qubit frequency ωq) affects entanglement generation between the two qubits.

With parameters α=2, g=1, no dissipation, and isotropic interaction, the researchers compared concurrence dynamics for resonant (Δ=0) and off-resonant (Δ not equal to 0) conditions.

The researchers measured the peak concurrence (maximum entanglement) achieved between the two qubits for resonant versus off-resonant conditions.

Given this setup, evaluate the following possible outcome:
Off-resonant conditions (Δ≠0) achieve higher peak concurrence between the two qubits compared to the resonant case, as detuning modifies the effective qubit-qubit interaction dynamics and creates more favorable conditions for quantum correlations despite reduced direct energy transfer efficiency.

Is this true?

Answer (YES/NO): NO